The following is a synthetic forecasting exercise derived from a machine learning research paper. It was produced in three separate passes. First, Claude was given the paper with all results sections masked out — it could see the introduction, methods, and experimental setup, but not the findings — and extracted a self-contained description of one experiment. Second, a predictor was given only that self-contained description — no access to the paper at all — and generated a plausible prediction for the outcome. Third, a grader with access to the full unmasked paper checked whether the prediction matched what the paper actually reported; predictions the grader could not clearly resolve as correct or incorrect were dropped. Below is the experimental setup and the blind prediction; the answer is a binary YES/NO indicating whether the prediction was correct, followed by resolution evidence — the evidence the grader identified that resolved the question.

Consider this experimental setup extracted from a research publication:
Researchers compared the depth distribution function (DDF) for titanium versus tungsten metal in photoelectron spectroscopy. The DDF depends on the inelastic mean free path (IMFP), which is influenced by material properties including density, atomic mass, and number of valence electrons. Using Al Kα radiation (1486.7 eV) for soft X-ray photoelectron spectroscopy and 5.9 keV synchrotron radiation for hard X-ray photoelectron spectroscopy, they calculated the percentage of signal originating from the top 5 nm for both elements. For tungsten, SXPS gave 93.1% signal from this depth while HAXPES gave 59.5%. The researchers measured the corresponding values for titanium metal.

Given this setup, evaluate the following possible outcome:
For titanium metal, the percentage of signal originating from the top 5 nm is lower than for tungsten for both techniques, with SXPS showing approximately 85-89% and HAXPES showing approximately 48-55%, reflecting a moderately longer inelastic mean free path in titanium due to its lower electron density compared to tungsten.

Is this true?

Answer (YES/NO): YES